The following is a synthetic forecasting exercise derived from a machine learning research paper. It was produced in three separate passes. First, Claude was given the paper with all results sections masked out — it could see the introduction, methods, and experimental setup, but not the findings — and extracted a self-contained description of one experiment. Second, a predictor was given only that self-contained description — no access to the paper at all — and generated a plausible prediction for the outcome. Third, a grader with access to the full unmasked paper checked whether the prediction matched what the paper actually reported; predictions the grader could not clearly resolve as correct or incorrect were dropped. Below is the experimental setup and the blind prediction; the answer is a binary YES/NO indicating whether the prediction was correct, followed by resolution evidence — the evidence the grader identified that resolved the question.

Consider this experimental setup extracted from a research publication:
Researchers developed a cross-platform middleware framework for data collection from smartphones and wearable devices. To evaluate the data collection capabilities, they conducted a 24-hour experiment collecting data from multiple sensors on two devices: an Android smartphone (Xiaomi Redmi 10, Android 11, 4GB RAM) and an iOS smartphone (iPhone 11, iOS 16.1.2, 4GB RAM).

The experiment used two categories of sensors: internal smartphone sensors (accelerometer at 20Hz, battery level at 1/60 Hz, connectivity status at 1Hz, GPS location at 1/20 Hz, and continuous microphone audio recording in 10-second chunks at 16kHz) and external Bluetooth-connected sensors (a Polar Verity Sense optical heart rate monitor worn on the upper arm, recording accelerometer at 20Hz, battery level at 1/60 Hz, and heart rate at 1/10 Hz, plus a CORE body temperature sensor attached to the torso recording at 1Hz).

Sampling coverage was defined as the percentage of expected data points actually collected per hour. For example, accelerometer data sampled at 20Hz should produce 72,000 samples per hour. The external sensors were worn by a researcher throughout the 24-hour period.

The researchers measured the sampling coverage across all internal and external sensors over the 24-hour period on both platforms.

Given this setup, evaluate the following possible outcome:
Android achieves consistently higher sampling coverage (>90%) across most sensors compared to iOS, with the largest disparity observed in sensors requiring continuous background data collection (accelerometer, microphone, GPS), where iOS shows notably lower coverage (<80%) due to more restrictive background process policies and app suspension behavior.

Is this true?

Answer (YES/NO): NO